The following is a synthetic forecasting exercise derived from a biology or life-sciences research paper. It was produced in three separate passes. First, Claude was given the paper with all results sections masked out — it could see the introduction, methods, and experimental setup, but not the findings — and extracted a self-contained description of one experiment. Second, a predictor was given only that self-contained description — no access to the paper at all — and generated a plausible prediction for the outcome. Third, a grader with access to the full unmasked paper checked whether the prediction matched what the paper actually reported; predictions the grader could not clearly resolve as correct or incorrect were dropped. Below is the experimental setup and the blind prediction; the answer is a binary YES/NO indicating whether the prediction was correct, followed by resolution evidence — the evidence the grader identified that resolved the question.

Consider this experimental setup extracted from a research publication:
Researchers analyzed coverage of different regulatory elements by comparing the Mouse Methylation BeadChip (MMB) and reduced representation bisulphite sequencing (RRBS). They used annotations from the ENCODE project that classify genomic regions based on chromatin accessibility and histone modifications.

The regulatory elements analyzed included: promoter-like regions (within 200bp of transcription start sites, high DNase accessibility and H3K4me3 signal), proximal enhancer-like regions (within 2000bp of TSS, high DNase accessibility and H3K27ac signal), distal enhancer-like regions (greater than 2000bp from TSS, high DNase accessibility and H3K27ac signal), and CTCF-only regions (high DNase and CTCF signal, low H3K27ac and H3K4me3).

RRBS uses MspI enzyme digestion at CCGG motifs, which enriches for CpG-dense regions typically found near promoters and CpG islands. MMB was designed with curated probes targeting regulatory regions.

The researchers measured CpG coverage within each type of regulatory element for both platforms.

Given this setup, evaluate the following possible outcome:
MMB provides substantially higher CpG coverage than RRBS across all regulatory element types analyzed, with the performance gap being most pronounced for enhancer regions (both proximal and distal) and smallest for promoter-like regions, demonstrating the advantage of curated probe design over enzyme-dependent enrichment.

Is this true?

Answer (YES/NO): NO